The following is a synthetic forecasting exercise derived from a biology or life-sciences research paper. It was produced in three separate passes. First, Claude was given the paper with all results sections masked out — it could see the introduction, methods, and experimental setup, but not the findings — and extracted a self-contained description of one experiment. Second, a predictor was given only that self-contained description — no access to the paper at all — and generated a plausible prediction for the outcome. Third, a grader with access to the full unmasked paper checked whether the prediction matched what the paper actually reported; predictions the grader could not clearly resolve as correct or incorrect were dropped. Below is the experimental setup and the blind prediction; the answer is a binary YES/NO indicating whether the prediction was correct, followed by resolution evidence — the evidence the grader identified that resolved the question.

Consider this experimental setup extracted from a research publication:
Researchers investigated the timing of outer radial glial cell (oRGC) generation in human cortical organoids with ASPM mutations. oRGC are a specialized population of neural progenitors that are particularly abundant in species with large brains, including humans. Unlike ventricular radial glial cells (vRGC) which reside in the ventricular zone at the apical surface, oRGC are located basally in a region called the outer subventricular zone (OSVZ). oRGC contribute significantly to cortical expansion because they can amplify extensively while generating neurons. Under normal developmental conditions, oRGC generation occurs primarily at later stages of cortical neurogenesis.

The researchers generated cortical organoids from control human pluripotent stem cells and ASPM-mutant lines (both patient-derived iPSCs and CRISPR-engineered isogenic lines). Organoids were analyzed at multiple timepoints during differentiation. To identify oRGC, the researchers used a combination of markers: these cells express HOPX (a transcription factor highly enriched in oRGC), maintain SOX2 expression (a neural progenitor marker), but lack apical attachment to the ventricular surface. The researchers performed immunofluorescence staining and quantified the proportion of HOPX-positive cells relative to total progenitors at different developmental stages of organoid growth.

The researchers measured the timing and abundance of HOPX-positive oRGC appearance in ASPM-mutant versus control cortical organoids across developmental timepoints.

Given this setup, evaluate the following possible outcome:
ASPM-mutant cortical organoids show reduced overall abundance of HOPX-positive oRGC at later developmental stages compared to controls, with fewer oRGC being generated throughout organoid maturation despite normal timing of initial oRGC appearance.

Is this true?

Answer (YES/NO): NO